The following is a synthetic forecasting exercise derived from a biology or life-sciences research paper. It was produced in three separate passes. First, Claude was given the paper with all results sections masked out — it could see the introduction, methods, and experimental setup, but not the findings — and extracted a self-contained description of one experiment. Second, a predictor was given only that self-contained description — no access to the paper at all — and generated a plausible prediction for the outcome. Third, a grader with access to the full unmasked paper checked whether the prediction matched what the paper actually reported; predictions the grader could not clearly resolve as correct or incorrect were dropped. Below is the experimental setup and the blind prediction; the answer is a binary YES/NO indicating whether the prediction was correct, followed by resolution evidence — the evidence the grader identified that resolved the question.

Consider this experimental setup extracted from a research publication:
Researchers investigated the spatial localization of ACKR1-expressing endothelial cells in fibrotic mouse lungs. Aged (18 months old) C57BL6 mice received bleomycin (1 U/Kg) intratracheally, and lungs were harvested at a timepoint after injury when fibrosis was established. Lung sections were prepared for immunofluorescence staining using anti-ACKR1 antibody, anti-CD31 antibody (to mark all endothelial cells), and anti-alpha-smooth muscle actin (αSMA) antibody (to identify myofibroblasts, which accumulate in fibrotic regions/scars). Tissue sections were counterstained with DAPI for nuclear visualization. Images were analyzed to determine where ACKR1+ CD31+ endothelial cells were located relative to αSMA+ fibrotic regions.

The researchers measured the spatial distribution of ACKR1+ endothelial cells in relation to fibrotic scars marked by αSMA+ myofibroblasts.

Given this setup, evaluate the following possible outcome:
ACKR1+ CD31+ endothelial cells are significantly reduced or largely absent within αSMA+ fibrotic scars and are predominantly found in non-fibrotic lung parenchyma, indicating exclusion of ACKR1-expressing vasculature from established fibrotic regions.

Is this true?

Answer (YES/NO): NO